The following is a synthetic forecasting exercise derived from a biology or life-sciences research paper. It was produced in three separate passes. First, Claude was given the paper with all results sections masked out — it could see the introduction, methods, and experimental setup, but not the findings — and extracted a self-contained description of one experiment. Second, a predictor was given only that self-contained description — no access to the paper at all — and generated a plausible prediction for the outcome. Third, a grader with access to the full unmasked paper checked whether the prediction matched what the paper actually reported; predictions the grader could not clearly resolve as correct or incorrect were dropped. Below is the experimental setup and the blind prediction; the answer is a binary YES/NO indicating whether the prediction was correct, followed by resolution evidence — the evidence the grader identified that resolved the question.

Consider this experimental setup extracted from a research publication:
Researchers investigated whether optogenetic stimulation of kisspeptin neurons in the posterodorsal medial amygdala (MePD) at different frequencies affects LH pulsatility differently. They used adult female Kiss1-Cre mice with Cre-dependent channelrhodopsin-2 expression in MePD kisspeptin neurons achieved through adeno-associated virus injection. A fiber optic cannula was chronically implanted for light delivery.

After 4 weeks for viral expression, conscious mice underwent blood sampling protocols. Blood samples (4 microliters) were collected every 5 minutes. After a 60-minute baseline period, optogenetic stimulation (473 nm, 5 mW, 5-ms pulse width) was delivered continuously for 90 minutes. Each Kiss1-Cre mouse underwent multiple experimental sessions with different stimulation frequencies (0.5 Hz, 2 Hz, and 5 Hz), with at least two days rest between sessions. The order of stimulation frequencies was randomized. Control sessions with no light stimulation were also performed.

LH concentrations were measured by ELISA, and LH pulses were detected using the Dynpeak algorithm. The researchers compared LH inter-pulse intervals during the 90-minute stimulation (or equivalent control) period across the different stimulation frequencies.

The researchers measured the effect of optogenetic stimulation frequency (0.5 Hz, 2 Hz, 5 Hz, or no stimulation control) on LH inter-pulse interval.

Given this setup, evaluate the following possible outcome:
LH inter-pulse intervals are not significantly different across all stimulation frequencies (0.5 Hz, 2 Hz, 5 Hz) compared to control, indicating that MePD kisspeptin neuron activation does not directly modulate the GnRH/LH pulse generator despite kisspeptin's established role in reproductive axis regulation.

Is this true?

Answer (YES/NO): NO